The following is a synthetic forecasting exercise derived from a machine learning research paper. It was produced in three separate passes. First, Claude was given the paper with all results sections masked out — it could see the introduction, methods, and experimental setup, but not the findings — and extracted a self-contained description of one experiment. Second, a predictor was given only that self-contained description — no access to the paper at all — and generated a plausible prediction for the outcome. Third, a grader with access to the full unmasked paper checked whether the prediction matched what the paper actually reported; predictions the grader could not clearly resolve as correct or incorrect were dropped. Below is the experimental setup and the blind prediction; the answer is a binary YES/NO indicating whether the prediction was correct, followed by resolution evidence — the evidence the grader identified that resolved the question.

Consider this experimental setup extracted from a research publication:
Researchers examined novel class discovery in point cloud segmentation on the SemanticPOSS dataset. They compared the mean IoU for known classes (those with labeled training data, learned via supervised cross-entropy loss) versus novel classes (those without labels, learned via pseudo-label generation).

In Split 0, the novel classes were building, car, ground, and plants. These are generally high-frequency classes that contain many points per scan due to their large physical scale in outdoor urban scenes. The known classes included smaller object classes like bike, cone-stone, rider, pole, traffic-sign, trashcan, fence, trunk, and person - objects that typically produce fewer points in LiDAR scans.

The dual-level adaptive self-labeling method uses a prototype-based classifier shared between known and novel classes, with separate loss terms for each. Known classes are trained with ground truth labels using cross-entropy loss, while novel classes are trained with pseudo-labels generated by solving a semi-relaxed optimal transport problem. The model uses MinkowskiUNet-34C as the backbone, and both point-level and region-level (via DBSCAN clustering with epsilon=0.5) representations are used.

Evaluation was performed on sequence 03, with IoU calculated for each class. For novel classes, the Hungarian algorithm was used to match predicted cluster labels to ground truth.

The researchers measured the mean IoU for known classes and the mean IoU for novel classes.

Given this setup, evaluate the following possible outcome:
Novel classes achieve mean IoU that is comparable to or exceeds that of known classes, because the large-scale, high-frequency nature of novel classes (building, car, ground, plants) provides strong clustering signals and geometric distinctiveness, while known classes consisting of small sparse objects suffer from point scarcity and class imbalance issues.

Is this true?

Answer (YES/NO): YES